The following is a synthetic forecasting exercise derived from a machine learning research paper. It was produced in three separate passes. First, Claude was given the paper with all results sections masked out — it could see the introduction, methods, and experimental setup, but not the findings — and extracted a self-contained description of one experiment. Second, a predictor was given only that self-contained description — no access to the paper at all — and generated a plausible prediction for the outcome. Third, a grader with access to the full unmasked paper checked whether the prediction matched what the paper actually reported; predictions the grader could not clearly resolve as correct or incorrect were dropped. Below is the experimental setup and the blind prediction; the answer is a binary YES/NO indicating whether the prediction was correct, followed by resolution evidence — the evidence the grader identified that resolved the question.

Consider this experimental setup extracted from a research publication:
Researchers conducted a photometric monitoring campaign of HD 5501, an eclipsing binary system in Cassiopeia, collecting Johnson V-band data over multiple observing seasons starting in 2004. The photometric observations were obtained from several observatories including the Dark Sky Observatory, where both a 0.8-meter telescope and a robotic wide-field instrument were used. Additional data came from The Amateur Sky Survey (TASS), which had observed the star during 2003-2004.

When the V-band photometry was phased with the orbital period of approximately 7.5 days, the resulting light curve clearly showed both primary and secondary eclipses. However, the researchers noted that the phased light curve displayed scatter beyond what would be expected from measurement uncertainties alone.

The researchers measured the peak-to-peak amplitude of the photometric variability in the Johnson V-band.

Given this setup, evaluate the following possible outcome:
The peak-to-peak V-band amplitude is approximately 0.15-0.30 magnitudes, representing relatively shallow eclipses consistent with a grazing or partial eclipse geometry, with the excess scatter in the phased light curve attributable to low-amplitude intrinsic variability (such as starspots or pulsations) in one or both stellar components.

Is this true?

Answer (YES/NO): NO